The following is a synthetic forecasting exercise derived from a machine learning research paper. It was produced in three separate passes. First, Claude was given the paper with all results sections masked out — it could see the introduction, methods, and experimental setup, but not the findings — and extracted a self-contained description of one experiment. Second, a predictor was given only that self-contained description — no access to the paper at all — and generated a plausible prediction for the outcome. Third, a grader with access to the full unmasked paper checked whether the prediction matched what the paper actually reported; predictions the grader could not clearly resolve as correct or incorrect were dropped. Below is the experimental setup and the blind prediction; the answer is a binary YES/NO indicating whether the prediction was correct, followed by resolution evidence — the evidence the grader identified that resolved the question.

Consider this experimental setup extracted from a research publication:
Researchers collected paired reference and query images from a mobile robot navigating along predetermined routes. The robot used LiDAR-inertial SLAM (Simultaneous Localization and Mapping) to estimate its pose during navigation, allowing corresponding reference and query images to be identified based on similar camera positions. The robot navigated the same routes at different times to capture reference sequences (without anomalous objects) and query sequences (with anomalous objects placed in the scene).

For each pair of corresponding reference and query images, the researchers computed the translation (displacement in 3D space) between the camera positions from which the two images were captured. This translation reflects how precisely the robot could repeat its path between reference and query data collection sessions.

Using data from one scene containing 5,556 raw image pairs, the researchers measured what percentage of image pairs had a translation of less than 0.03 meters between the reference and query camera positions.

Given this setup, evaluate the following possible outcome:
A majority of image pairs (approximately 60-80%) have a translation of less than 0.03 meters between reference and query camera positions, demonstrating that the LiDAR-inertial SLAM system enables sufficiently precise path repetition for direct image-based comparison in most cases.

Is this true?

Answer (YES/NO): NO